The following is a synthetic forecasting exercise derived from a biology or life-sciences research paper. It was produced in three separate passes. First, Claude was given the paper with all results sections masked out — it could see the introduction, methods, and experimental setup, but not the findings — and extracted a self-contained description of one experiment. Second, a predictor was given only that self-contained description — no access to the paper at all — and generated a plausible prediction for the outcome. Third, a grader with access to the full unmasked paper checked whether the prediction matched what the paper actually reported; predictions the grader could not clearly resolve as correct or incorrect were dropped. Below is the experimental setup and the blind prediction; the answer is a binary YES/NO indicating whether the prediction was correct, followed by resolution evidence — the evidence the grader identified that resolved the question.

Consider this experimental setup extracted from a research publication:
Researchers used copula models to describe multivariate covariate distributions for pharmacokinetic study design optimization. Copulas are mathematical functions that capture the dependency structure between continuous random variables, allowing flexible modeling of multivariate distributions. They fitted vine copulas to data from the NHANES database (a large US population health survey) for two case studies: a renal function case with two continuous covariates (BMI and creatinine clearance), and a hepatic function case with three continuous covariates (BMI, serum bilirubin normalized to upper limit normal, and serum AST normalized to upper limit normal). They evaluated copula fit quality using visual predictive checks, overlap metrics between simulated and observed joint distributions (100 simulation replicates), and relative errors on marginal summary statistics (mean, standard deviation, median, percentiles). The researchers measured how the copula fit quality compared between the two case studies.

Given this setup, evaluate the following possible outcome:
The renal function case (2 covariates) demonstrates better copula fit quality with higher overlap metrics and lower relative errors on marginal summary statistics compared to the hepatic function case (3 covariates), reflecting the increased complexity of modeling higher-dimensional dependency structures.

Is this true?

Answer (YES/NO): NO